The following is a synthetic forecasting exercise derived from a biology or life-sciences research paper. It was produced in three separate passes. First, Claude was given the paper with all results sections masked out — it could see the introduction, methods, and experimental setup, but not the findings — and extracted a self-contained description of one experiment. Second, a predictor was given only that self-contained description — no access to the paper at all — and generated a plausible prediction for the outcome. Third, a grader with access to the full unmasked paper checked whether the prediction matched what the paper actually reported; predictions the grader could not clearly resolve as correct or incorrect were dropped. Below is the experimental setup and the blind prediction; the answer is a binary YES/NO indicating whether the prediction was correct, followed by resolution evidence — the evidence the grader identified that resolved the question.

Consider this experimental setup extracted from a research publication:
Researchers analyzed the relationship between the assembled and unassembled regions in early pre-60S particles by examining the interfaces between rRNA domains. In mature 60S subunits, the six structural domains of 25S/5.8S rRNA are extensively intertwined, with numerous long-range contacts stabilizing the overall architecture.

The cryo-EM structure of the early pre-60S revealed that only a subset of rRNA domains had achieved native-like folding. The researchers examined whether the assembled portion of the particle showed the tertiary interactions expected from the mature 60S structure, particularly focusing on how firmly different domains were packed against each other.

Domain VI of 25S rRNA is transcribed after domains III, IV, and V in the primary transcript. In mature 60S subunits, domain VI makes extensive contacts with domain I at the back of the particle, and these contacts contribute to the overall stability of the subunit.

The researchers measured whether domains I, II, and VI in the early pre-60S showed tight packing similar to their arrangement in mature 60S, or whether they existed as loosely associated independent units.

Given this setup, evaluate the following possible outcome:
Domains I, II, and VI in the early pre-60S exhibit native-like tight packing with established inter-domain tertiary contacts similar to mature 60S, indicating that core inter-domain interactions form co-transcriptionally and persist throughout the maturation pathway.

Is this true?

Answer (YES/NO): YES